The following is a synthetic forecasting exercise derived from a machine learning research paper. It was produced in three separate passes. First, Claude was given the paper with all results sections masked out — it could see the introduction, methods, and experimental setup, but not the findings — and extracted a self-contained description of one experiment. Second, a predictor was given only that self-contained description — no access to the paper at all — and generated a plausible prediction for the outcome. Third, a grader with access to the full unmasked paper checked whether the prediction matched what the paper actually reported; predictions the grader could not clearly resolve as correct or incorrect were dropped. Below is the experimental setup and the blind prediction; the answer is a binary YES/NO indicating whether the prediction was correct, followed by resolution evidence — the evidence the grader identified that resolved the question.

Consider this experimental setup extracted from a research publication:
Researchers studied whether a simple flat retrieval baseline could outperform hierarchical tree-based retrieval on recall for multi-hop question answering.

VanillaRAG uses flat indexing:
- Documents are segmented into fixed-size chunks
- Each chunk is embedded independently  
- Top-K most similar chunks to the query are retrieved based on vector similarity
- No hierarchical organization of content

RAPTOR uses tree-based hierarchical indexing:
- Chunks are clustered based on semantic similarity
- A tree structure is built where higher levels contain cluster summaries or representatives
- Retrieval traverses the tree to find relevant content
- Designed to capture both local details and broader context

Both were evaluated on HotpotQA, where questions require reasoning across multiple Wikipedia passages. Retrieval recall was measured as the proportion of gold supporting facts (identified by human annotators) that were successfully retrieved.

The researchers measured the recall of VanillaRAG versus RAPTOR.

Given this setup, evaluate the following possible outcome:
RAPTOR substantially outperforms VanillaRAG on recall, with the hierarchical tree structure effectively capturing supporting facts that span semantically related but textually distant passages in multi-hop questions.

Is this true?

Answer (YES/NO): NO